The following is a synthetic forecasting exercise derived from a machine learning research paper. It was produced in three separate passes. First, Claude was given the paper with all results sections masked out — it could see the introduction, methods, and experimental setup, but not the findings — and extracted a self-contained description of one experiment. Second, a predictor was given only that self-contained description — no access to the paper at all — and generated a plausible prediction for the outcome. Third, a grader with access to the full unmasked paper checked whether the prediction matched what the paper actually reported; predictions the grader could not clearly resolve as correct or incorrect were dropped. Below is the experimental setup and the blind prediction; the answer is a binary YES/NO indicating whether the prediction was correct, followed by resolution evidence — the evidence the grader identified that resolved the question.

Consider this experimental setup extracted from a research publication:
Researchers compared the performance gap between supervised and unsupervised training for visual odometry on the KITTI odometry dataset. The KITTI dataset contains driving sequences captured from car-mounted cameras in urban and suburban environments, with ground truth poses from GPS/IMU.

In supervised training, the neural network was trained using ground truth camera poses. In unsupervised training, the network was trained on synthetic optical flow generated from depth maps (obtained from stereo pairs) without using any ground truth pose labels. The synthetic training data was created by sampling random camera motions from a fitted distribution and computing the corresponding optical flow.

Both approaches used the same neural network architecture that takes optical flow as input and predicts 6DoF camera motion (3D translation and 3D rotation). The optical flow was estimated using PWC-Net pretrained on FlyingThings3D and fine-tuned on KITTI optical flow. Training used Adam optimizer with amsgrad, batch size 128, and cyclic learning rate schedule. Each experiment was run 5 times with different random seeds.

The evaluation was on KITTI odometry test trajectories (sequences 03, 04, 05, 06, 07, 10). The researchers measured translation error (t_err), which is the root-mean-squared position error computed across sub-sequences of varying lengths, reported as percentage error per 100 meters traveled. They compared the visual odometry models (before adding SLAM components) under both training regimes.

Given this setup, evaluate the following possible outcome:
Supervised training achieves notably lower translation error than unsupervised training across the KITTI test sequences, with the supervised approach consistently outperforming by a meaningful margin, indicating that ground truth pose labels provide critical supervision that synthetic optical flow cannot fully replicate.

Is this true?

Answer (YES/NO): YES